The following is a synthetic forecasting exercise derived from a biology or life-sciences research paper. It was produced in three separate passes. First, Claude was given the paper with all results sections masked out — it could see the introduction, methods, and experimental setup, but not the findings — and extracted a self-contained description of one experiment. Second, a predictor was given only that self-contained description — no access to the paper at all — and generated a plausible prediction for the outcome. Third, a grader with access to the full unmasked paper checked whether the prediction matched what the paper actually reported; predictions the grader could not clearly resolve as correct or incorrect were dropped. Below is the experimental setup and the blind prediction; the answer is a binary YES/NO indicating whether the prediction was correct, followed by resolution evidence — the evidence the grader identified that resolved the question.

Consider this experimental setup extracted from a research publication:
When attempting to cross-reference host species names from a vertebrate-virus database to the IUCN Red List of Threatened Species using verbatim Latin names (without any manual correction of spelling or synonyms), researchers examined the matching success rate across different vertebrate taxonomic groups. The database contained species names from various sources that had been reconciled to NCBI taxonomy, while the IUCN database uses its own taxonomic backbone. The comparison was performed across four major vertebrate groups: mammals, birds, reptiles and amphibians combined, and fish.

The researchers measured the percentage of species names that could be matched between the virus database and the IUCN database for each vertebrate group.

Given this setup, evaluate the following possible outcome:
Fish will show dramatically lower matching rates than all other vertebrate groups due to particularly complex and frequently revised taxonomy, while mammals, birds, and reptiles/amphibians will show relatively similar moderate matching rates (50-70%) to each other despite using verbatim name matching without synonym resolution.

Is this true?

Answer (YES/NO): NO